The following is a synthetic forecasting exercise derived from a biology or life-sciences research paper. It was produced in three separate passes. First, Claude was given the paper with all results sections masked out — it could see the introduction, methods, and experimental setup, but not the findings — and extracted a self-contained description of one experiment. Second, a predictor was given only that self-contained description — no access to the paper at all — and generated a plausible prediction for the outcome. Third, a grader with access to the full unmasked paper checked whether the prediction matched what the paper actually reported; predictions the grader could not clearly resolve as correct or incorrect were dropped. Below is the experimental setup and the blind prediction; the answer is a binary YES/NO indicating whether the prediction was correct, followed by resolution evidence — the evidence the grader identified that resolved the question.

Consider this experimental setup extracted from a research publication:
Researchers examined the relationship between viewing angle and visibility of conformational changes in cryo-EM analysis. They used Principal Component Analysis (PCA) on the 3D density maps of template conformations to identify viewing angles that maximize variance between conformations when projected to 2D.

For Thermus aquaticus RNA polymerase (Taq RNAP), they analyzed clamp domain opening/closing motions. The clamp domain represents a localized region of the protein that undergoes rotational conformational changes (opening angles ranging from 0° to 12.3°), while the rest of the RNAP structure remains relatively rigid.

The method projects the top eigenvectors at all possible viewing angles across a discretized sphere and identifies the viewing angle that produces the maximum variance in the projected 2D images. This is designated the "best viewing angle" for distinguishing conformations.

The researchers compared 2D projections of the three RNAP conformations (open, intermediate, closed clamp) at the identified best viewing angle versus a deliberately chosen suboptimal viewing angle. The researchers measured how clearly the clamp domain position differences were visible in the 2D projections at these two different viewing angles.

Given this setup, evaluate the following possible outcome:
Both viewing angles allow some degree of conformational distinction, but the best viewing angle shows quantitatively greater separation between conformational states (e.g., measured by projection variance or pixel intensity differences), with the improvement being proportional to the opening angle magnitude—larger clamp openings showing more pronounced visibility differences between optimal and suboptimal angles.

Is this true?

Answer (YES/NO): NO